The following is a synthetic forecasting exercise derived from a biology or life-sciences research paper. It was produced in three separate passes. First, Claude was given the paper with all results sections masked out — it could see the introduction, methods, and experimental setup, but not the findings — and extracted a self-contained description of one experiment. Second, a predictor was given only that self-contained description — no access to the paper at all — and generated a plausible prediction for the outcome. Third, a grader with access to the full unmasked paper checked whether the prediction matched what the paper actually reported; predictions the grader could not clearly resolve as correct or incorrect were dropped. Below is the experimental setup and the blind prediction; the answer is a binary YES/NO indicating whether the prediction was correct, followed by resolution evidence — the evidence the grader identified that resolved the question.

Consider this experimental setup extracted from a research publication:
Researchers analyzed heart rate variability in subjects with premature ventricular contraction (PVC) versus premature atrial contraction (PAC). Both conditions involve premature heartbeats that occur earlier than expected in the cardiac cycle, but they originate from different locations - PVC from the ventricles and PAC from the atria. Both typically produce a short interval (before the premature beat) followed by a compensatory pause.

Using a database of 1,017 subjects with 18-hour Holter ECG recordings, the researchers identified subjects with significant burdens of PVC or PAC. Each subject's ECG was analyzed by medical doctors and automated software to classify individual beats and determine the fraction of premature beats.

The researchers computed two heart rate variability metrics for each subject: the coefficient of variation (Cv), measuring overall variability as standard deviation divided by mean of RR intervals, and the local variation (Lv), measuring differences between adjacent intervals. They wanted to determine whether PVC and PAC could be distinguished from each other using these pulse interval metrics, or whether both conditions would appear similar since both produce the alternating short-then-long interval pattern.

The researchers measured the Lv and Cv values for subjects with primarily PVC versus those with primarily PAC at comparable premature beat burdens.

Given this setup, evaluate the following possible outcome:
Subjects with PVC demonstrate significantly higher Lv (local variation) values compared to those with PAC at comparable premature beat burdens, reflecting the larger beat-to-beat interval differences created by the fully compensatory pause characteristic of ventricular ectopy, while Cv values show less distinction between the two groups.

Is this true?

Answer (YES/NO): NO